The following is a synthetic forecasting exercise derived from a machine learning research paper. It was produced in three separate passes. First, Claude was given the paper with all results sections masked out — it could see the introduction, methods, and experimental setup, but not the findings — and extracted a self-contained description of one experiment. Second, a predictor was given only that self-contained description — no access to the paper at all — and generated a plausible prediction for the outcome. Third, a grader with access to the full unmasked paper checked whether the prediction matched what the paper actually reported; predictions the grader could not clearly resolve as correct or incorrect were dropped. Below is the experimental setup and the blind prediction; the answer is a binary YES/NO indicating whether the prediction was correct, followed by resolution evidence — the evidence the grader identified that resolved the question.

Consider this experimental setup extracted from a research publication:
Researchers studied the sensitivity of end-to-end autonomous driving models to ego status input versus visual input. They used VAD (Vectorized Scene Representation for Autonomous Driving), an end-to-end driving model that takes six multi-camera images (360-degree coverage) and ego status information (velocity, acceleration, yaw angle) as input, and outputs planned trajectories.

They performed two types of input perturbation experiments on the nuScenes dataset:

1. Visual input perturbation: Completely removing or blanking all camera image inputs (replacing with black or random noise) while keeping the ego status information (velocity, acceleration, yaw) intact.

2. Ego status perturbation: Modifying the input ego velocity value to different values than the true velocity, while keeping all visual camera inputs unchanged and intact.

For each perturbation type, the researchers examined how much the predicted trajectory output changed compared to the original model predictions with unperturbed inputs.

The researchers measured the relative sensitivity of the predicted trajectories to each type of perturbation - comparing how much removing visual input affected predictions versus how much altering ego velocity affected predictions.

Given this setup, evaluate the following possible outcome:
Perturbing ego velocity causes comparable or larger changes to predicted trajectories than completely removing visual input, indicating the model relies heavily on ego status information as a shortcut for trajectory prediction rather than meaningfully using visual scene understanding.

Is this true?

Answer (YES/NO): YES